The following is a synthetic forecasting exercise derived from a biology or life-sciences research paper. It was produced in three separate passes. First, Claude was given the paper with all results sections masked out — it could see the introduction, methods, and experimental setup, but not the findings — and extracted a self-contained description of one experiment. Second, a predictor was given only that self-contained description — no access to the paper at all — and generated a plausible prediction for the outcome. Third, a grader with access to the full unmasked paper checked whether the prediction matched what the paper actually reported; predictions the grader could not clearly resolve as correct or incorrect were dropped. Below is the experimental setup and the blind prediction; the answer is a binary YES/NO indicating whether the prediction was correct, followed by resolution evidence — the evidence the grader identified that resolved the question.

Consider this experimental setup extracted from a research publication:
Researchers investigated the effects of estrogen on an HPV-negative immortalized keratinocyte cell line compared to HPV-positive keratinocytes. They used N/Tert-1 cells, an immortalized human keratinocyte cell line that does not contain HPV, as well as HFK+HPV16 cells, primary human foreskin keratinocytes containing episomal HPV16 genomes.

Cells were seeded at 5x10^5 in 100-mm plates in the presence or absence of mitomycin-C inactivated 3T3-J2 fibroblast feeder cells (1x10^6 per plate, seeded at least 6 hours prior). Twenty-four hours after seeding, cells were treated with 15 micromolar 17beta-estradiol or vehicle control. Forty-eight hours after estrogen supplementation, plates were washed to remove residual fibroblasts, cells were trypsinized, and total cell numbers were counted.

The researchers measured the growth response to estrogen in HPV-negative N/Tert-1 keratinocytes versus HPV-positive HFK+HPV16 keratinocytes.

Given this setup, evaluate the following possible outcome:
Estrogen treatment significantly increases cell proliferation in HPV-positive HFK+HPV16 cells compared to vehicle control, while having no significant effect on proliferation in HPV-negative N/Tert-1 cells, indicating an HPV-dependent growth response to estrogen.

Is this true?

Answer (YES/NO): NO